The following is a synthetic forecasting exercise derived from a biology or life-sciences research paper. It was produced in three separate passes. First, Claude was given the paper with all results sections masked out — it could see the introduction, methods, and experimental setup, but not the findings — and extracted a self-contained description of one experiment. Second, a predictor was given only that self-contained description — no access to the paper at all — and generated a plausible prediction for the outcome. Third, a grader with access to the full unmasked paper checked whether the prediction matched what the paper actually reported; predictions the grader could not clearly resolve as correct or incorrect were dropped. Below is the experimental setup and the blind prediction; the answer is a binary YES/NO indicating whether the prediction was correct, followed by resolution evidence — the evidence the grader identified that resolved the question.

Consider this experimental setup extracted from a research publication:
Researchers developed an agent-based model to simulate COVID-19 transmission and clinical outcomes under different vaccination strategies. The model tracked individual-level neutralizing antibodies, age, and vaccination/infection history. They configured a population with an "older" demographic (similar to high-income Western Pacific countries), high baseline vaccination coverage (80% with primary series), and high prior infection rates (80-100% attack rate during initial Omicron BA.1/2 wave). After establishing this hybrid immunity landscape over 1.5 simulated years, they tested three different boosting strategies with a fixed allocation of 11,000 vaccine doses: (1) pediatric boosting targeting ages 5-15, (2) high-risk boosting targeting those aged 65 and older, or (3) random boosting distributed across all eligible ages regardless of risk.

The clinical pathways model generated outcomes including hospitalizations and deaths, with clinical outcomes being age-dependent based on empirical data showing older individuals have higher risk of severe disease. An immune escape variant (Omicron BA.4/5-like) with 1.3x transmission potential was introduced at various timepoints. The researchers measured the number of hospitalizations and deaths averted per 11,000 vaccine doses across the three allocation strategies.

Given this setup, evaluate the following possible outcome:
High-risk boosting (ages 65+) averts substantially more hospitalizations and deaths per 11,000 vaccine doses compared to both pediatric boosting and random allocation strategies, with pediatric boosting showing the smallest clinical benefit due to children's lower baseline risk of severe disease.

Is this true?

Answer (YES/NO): YES